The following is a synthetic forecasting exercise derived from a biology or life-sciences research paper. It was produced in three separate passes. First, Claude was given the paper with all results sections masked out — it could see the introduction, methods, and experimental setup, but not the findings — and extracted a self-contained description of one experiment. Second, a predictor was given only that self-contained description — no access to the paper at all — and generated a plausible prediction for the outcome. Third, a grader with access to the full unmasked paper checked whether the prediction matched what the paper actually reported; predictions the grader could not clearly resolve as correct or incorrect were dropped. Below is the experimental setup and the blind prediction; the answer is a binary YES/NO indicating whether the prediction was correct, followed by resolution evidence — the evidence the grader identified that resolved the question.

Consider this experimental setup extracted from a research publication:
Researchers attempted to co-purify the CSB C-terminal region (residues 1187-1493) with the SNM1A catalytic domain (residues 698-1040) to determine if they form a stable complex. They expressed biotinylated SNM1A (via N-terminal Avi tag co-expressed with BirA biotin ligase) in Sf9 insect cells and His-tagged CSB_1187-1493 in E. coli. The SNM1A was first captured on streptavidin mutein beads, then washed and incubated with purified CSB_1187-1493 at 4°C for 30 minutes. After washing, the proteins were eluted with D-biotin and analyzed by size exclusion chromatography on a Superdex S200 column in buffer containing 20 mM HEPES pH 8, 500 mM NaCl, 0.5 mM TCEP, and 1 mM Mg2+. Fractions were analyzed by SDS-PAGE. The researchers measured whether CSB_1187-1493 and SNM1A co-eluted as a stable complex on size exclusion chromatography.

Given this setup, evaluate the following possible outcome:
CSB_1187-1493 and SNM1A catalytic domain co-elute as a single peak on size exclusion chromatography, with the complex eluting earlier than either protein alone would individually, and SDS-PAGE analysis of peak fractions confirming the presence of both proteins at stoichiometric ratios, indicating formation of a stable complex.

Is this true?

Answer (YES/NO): YES